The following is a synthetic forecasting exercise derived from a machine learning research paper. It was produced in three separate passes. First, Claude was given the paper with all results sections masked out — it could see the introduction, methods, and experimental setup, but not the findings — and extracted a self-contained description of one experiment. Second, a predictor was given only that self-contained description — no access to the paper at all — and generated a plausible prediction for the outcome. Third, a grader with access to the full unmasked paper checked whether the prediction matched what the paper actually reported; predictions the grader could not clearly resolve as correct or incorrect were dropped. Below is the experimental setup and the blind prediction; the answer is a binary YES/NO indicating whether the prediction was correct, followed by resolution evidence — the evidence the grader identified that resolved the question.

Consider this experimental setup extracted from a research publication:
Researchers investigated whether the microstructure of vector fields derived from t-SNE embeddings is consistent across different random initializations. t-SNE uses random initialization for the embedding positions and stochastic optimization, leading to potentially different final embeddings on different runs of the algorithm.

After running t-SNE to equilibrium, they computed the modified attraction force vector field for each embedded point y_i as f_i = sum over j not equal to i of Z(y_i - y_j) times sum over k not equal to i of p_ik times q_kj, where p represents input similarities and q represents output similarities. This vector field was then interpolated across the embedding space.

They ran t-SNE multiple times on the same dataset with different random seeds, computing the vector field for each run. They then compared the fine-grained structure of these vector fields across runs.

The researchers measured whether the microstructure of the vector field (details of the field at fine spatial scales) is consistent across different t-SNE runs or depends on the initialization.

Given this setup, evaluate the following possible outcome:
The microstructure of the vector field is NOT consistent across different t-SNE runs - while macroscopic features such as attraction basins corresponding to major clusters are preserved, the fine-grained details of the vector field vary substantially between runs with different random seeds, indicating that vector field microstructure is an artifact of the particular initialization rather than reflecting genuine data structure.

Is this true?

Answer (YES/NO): YES